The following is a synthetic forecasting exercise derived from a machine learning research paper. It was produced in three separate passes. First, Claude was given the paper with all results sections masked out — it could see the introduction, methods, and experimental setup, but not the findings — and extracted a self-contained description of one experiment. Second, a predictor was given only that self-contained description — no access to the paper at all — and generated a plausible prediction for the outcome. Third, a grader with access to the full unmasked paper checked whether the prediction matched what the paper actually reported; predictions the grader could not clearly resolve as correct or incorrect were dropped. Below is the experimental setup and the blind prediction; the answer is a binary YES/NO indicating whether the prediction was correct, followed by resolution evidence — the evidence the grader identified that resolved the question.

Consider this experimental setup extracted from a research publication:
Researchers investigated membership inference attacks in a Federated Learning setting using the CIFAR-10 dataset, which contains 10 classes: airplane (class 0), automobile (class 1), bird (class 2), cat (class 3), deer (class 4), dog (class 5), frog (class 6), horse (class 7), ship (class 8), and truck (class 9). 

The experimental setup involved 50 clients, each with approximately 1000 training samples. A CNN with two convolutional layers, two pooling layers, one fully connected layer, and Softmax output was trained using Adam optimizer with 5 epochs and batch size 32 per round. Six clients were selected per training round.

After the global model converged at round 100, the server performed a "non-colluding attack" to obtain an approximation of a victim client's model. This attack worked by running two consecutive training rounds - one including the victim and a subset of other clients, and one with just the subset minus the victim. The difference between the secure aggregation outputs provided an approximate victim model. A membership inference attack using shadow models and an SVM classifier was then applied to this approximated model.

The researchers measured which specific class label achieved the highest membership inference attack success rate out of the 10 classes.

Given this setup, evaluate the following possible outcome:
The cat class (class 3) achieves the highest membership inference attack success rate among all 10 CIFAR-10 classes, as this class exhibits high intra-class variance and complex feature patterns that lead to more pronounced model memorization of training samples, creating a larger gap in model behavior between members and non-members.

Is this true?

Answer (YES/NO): NO